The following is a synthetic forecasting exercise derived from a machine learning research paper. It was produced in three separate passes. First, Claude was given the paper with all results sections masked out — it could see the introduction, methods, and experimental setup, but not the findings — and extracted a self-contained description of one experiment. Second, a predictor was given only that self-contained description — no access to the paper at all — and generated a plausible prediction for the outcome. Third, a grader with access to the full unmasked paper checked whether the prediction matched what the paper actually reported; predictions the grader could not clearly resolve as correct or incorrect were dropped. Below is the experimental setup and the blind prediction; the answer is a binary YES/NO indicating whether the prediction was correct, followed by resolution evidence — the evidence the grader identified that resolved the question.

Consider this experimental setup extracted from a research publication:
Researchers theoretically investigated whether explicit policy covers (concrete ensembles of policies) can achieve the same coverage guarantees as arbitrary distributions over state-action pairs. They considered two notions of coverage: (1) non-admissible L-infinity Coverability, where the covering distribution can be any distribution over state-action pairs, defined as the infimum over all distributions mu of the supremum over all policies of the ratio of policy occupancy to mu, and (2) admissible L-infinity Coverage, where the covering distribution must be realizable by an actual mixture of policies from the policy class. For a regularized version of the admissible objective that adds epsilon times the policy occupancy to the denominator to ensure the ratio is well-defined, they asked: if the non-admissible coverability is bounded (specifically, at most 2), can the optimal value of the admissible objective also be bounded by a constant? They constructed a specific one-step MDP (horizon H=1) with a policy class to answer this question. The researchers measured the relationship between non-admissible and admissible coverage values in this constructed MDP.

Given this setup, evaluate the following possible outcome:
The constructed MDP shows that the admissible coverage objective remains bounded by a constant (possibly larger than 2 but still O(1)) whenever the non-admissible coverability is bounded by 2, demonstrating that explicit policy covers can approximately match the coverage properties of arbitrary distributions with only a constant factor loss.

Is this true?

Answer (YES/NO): NO